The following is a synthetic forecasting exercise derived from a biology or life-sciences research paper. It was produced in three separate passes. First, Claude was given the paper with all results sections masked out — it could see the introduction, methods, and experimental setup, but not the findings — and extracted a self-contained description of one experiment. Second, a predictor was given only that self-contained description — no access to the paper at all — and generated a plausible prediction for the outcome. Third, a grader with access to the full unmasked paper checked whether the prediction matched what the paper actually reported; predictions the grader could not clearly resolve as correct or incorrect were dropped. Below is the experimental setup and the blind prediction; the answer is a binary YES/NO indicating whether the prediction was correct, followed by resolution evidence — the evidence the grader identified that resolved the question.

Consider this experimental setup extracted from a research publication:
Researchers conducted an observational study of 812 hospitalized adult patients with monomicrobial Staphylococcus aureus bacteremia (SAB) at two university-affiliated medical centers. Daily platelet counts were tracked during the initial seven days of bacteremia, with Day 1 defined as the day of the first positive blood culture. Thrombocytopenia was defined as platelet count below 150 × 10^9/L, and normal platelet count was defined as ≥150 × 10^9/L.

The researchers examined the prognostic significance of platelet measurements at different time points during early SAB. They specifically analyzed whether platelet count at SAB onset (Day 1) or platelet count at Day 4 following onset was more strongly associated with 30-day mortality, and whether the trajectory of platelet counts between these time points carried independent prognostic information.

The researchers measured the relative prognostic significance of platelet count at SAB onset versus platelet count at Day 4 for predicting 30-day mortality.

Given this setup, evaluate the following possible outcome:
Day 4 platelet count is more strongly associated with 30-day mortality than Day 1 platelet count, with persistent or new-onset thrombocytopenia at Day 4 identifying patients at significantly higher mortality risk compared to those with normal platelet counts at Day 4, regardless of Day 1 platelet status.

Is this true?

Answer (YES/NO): YES